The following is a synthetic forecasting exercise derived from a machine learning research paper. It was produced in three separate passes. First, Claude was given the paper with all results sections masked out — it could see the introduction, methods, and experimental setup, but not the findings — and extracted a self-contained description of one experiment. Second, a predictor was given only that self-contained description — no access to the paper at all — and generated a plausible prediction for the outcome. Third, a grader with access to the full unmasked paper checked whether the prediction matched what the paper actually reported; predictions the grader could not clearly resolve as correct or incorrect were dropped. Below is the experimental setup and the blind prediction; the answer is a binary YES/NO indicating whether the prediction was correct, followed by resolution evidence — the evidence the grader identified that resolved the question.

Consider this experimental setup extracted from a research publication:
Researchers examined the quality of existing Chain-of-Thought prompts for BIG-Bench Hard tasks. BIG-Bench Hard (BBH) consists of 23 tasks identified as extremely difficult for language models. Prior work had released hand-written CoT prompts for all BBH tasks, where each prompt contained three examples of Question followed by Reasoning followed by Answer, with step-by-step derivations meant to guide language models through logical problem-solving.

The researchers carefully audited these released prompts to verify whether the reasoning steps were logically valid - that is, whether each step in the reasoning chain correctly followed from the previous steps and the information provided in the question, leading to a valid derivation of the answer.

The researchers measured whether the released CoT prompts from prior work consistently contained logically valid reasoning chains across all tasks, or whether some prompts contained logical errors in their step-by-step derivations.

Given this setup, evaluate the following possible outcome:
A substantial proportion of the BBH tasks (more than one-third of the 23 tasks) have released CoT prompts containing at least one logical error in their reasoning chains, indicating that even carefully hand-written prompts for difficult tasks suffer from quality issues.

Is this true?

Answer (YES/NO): NO